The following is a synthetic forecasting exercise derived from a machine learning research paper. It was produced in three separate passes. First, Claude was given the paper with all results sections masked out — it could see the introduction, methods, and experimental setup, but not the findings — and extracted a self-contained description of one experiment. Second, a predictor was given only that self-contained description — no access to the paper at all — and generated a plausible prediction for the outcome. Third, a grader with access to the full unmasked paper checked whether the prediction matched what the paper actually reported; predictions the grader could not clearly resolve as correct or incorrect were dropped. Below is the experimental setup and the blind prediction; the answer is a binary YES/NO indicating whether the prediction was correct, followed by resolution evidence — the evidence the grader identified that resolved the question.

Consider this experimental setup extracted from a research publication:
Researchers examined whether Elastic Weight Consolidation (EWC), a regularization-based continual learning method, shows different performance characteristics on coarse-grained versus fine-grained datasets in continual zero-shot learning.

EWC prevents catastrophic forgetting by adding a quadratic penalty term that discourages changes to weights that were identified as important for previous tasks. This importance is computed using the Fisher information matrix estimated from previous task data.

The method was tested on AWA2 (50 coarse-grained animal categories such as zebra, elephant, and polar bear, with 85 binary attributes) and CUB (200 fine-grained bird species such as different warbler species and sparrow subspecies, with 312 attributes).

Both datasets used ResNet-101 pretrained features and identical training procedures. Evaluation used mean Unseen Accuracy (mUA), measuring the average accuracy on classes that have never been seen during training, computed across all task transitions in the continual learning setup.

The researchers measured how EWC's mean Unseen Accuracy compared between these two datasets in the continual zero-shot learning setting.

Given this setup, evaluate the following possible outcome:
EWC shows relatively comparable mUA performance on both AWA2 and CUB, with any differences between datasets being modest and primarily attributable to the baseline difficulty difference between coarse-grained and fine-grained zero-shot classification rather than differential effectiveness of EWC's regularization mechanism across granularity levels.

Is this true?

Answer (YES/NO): NO